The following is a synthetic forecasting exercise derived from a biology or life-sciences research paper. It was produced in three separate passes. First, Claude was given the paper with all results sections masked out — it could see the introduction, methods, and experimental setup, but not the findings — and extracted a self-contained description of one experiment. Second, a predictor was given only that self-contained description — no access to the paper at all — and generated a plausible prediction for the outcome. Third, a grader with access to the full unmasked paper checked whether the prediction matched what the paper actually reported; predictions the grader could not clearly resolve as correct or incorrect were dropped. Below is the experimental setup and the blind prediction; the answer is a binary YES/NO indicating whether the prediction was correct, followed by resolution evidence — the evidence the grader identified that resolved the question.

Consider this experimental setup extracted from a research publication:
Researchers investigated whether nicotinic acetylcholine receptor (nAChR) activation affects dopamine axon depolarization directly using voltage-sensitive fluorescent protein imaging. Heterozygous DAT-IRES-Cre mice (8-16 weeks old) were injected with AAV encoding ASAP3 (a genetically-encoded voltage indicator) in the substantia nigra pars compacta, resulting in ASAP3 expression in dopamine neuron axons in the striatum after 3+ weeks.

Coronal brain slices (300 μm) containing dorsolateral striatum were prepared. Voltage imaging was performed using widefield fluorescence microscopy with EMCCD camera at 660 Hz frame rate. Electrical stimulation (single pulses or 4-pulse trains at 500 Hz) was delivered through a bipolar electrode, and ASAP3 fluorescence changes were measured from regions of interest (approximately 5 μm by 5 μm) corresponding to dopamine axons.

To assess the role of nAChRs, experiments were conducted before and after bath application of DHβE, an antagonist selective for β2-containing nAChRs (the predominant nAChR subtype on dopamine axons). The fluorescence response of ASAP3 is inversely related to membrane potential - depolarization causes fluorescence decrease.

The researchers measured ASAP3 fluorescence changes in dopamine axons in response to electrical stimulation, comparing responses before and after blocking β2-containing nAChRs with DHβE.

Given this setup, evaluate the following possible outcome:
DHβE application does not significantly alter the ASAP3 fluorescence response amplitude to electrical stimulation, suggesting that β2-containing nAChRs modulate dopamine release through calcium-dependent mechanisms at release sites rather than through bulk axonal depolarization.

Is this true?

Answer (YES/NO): NO